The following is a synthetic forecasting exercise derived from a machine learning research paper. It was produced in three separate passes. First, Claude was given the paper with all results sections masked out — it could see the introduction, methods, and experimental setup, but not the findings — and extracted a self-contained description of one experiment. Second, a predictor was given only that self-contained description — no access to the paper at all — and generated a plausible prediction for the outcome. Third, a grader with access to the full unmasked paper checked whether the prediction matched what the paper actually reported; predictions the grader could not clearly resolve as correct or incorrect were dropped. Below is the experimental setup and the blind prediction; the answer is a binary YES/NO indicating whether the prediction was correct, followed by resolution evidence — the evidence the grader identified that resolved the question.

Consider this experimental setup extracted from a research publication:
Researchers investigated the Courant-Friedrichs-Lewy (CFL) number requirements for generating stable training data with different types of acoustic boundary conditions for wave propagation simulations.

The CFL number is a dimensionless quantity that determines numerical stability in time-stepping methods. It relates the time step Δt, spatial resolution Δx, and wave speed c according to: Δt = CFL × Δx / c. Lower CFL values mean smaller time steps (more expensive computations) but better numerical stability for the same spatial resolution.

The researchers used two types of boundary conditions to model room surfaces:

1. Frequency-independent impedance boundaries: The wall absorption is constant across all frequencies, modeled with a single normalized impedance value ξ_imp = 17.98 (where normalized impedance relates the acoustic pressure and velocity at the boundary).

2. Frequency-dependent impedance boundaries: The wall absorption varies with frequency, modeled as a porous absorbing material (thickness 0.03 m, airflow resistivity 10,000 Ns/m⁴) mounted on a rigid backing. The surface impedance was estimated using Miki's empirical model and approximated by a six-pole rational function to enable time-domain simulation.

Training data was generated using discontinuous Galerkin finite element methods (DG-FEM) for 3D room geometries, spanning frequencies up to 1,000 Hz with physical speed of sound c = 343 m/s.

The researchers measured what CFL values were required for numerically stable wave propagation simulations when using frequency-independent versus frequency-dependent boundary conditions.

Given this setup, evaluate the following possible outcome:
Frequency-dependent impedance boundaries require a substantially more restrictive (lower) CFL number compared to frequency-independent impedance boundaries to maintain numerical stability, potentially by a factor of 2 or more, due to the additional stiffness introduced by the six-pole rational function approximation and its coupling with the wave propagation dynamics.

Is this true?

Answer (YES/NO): YES